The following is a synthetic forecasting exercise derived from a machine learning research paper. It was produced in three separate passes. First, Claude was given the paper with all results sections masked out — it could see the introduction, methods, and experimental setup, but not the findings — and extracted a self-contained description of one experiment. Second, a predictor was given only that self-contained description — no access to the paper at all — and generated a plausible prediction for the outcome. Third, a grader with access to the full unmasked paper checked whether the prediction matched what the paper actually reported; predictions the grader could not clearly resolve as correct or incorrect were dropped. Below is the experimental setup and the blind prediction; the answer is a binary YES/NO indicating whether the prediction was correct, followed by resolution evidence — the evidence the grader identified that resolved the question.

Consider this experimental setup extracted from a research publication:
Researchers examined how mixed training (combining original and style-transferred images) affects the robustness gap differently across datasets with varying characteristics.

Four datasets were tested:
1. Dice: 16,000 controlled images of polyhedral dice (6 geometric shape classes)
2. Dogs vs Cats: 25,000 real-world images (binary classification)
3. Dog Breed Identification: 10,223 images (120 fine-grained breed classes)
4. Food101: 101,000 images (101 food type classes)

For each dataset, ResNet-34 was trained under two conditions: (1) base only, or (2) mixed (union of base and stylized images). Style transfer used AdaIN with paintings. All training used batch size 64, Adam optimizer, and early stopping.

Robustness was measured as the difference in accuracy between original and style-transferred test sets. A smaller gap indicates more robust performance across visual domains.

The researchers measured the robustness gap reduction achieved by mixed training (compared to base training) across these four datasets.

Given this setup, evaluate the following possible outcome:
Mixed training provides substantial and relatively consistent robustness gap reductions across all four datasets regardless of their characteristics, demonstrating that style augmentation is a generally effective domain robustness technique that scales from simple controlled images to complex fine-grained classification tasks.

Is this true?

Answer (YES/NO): NO